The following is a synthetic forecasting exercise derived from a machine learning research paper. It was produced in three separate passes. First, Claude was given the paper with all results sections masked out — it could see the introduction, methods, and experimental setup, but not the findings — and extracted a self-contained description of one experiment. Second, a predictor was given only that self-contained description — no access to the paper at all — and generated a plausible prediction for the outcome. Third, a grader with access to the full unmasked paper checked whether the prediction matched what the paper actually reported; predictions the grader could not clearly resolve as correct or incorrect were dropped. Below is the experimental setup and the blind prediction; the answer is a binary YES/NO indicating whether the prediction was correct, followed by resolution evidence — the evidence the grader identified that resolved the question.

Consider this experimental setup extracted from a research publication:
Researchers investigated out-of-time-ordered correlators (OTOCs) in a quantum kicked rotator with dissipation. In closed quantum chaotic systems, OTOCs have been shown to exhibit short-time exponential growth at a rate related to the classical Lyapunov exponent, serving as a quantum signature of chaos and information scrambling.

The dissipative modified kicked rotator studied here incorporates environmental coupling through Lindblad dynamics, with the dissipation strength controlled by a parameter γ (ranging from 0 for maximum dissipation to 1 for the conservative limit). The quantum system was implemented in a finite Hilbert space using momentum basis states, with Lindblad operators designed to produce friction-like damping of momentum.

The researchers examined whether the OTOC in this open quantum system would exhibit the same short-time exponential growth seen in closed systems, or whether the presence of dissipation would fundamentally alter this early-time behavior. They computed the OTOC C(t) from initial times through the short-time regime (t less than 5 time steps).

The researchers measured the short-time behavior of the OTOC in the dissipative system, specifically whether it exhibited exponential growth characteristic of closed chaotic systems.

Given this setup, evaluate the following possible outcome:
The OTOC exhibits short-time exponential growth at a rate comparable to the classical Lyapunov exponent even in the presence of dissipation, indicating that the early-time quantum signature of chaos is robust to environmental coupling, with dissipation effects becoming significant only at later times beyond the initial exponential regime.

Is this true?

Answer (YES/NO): NO